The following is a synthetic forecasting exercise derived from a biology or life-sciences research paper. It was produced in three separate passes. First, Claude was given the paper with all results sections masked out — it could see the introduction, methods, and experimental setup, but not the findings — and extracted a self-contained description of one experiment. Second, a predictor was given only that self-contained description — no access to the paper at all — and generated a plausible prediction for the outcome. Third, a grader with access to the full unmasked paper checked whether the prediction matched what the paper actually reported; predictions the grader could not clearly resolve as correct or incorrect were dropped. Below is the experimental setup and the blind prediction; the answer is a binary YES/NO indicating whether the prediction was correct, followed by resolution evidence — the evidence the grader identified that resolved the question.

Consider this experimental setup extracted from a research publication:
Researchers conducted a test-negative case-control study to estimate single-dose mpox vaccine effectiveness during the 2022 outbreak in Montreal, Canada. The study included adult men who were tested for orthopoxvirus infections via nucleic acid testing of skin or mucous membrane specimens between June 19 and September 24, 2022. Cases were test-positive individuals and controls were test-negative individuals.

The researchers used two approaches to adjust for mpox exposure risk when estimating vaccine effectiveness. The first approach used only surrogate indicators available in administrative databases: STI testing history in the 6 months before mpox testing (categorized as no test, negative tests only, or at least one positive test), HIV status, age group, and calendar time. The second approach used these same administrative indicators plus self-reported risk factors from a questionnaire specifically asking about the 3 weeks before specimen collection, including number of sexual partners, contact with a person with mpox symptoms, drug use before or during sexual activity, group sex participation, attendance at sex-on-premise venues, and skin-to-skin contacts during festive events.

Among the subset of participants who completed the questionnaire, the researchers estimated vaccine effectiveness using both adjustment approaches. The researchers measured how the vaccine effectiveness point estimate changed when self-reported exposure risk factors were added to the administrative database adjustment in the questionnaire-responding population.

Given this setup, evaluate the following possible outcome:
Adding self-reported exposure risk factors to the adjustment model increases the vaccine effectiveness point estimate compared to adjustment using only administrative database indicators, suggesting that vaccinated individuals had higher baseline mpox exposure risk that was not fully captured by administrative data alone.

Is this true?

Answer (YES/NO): YES